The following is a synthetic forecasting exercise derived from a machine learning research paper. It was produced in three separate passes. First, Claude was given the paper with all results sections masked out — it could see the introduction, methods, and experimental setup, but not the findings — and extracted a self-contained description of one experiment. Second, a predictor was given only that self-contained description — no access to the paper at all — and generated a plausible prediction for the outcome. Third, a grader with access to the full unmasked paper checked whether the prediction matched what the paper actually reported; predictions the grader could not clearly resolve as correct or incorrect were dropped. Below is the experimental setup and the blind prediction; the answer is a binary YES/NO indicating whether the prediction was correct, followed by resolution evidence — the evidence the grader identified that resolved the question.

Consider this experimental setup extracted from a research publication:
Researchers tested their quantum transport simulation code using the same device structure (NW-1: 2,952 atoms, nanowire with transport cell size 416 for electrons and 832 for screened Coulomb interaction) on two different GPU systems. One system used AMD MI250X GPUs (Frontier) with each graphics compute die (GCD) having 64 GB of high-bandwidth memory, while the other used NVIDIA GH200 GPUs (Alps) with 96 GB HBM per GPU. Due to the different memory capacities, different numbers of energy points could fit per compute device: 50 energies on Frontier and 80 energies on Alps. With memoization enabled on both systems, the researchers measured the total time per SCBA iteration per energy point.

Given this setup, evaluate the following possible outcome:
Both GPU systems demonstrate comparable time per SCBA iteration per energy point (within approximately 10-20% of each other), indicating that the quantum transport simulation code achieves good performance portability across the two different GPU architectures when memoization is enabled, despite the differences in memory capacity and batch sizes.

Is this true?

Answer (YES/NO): NO